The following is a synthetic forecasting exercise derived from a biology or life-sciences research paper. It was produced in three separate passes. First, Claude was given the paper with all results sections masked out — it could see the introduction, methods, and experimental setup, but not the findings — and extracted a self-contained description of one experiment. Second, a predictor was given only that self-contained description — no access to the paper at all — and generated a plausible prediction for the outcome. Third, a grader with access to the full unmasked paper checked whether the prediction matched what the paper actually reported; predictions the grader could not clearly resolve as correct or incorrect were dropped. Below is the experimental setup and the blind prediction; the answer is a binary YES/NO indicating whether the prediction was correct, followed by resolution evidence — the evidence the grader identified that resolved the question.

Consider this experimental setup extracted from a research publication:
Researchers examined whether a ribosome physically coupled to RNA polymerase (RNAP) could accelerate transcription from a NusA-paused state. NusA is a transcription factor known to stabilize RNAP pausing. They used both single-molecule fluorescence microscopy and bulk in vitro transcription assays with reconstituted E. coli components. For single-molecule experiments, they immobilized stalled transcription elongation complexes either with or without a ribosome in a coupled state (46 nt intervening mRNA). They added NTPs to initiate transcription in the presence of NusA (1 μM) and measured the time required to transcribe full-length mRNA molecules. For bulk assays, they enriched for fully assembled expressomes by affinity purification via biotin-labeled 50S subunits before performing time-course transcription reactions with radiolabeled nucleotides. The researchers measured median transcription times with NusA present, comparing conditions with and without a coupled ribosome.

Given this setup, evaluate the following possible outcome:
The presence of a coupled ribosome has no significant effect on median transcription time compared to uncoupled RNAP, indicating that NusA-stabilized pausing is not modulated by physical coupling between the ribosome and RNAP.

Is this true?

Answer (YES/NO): NO